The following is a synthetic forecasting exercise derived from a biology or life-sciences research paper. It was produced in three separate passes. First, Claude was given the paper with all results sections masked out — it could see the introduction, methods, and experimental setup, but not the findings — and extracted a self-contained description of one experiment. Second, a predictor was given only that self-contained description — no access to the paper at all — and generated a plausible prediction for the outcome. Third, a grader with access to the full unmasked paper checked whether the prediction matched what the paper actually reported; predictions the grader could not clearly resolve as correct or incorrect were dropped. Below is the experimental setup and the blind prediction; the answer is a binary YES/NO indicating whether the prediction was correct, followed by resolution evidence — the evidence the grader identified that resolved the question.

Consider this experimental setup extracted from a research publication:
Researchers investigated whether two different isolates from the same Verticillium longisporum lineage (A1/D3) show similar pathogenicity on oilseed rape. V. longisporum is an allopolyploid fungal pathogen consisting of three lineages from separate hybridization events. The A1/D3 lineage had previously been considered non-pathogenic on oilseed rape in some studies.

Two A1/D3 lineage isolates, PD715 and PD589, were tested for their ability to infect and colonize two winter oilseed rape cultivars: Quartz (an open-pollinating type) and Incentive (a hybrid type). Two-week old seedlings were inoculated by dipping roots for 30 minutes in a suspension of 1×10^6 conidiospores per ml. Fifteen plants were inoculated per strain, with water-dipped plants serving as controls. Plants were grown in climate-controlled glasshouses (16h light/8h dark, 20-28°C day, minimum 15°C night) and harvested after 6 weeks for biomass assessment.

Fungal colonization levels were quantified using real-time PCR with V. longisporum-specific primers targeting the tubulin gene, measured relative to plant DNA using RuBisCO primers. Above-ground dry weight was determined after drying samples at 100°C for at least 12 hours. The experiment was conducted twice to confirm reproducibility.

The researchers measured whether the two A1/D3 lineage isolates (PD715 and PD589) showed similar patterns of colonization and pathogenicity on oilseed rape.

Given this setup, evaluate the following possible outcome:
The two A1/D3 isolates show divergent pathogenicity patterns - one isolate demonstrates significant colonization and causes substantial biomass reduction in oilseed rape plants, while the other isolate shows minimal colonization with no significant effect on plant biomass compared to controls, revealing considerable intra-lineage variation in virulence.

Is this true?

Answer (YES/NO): YES